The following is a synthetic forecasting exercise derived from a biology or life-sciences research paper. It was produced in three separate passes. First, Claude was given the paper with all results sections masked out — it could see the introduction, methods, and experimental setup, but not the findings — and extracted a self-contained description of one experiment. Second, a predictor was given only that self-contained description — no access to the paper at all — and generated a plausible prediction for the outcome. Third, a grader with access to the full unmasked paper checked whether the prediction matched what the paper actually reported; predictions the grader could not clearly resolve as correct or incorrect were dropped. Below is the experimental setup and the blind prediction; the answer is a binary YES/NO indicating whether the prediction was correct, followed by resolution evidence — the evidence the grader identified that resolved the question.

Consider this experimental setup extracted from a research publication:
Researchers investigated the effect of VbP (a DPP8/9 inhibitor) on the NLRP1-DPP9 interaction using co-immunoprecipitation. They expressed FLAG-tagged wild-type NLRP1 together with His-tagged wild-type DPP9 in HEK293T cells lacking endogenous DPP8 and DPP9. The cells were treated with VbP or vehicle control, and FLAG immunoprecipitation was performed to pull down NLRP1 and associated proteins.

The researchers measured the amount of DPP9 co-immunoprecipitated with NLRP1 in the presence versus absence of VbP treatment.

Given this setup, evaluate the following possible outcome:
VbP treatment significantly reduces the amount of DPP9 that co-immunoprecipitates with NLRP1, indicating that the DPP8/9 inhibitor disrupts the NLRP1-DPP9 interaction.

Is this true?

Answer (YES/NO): YES